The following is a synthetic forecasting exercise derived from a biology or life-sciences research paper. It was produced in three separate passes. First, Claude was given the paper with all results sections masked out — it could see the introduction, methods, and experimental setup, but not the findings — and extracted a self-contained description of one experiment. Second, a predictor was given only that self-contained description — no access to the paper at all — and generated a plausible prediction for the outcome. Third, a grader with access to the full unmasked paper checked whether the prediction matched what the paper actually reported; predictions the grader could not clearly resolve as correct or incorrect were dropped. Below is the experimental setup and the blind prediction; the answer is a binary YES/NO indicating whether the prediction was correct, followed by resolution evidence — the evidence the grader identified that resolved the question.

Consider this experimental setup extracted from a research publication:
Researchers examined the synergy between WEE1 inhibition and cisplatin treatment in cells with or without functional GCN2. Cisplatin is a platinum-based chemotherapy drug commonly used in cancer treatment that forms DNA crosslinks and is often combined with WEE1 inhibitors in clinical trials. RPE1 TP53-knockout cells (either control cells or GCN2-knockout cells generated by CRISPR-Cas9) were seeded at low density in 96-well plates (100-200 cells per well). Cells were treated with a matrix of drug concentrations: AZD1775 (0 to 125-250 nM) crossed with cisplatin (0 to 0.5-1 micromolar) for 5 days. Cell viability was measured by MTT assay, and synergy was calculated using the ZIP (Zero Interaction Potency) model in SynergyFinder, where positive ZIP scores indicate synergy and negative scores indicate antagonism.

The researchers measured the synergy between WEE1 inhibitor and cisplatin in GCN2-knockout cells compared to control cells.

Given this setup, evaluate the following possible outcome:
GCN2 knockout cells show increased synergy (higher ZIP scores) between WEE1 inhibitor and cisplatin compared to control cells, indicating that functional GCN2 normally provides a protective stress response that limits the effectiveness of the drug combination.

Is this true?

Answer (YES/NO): NO